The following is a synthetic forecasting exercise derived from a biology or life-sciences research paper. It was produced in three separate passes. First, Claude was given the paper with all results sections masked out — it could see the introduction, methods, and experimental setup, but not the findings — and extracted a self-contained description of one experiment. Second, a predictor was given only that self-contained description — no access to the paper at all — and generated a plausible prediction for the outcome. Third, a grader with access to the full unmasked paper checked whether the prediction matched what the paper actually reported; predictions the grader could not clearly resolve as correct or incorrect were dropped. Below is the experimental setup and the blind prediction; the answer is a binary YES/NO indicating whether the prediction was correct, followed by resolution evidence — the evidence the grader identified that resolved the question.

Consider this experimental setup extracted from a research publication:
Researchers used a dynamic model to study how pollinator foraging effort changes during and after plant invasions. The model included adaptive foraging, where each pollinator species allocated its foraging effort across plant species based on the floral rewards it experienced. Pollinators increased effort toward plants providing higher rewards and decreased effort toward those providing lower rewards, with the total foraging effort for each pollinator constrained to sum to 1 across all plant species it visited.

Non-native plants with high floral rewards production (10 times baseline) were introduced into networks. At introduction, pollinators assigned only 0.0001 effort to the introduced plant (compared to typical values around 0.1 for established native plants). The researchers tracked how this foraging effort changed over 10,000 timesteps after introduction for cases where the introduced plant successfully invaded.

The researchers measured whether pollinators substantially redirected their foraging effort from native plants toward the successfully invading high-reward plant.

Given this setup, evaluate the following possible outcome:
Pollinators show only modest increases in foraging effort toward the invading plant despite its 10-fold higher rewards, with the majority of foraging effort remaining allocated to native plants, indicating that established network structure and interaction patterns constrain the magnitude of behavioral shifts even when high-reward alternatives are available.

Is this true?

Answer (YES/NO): NO